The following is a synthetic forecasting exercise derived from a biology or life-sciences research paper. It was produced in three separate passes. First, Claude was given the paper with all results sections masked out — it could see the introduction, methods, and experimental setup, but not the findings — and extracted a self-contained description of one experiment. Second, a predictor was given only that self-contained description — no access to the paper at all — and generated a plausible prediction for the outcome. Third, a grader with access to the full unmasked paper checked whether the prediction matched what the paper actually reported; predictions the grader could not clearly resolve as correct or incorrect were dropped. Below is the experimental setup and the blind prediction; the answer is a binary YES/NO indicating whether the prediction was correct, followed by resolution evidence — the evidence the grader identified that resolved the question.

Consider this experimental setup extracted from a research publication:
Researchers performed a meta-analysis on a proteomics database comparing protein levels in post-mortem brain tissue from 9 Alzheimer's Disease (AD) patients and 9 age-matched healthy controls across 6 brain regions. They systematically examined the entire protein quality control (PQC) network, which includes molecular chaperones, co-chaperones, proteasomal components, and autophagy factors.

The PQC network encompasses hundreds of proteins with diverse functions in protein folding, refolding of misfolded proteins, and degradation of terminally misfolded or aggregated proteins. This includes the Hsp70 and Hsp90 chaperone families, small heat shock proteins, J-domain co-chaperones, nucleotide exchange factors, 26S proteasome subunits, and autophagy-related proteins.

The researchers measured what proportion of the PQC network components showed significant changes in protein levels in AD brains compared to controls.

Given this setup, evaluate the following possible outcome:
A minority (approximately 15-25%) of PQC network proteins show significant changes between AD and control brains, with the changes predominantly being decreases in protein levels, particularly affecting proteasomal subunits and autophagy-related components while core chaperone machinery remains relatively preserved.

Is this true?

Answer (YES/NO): NO